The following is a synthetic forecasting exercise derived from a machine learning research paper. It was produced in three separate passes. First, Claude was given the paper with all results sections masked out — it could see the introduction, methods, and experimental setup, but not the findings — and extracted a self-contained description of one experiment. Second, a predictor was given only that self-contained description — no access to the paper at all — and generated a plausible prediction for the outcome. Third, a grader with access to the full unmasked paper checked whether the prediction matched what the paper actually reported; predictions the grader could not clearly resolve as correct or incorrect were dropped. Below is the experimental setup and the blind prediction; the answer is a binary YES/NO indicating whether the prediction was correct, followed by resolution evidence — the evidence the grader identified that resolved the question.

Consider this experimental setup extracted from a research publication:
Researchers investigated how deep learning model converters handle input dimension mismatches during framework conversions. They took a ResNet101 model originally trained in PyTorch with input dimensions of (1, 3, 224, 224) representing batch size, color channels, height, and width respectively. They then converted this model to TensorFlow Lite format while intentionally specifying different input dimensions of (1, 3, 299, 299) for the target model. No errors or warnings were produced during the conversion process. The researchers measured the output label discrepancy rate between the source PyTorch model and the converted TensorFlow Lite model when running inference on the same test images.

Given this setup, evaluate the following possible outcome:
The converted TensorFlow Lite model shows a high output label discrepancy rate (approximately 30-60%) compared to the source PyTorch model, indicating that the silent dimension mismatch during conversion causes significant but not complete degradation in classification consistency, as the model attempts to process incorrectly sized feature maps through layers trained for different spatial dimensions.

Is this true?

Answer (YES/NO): YES